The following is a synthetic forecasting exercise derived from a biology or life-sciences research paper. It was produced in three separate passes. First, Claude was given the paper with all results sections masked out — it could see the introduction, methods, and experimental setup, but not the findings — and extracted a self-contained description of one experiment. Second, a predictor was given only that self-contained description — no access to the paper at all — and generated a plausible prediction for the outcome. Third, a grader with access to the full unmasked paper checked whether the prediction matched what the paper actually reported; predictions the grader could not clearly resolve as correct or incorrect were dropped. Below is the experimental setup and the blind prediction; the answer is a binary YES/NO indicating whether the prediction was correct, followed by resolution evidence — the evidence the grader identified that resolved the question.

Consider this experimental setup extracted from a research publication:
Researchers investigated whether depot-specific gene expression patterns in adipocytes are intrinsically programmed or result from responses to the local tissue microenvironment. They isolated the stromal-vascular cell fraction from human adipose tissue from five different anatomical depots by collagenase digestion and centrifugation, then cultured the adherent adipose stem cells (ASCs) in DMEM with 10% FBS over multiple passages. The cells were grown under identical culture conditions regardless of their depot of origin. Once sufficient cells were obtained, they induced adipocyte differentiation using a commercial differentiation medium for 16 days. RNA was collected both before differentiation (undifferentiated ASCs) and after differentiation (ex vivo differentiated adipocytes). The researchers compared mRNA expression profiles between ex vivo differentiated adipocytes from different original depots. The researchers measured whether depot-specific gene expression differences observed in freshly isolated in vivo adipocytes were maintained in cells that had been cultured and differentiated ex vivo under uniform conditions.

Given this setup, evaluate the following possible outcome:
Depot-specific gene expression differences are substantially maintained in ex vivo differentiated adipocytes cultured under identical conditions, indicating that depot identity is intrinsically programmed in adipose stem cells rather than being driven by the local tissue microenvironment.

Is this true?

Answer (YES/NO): YES